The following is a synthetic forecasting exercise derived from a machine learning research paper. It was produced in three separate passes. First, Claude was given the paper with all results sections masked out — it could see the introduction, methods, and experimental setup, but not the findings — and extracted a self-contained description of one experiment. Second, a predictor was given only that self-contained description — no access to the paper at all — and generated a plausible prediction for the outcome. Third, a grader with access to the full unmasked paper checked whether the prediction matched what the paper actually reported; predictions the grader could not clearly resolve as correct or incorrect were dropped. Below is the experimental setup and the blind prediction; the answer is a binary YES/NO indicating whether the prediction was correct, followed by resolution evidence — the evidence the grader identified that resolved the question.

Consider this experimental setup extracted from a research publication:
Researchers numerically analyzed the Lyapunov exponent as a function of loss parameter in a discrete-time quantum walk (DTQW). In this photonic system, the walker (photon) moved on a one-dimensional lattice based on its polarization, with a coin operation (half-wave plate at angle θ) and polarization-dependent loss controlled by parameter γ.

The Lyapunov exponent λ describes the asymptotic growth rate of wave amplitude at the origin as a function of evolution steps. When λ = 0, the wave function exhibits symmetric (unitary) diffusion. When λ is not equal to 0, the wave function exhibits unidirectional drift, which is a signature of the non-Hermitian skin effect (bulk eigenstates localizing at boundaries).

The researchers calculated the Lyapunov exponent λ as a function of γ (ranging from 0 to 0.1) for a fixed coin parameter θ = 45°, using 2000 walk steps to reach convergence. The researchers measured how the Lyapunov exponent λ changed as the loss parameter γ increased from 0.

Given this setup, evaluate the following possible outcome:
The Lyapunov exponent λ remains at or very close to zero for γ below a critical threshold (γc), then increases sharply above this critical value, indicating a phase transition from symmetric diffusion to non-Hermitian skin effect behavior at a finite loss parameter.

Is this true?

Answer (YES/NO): NO